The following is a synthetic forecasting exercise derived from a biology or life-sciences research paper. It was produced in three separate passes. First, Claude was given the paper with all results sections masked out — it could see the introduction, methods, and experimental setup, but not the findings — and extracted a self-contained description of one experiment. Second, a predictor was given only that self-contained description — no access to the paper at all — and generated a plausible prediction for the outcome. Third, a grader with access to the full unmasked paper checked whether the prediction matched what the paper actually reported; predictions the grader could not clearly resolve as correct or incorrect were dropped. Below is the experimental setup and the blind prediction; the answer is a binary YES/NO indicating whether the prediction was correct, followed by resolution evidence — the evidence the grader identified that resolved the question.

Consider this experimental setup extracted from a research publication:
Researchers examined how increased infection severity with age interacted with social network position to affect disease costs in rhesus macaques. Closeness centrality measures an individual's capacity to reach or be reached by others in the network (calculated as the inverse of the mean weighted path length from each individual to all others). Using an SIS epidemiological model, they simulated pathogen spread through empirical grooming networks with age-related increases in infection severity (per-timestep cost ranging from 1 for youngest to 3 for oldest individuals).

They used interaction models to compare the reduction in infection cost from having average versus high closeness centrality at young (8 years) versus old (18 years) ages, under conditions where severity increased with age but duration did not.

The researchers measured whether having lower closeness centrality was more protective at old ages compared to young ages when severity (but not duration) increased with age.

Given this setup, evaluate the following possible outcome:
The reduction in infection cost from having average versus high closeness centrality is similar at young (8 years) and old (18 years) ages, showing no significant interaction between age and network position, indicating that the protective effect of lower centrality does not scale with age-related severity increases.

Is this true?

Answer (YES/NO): NO